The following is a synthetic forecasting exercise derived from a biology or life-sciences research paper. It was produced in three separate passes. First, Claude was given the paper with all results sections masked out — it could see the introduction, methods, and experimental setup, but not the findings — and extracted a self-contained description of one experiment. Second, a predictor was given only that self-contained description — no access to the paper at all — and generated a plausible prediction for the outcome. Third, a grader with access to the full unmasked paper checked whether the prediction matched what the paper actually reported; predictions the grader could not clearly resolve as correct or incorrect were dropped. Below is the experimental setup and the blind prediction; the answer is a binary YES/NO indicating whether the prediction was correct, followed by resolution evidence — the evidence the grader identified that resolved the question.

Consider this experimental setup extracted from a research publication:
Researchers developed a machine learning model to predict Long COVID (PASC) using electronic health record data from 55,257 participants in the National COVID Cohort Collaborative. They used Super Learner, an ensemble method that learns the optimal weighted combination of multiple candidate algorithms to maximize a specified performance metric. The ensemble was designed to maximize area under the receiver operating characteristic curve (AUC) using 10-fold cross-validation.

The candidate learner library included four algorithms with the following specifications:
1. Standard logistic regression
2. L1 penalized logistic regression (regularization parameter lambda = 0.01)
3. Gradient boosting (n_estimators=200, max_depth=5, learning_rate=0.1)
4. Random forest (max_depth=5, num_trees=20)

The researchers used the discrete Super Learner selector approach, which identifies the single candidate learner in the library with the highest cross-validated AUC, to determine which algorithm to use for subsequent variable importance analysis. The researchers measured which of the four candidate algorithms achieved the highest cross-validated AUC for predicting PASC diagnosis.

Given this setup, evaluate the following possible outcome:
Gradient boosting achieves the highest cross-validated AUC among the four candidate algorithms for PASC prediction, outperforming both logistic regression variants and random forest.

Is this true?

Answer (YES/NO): YES